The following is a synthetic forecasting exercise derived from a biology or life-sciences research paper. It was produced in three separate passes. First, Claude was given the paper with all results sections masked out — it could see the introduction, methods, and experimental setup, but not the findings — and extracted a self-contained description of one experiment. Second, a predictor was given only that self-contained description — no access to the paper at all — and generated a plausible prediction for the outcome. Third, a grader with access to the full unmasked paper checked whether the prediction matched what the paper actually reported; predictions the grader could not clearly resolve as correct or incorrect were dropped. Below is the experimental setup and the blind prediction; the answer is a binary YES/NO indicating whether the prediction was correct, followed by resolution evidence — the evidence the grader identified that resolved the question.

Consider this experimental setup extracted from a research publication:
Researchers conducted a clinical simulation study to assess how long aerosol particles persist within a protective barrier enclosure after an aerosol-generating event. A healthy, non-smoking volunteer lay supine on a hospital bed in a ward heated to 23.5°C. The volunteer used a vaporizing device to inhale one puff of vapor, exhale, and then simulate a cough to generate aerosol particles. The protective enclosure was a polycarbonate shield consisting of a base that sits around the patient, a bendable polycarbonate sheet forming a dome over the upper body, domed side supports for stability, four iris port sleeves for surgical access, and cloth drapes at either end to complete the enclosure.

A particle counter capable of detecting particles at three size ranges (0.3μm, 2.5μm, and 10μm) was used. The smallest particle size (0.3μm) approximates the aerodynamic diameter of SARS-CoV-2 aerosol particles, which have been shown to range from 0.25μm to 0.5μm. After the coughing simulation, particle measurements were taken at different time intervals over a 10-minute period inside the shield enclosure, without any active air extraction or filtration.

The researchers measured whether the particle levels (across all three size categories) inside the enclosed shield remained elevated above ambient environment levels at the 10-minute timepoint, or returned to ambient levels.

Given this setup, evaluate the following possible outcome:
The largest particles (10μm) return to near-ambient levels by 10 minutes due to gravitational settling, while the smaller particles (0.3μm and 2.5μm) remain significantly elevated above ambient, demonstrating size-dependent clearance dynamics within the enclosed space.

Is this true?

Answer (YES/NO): NO